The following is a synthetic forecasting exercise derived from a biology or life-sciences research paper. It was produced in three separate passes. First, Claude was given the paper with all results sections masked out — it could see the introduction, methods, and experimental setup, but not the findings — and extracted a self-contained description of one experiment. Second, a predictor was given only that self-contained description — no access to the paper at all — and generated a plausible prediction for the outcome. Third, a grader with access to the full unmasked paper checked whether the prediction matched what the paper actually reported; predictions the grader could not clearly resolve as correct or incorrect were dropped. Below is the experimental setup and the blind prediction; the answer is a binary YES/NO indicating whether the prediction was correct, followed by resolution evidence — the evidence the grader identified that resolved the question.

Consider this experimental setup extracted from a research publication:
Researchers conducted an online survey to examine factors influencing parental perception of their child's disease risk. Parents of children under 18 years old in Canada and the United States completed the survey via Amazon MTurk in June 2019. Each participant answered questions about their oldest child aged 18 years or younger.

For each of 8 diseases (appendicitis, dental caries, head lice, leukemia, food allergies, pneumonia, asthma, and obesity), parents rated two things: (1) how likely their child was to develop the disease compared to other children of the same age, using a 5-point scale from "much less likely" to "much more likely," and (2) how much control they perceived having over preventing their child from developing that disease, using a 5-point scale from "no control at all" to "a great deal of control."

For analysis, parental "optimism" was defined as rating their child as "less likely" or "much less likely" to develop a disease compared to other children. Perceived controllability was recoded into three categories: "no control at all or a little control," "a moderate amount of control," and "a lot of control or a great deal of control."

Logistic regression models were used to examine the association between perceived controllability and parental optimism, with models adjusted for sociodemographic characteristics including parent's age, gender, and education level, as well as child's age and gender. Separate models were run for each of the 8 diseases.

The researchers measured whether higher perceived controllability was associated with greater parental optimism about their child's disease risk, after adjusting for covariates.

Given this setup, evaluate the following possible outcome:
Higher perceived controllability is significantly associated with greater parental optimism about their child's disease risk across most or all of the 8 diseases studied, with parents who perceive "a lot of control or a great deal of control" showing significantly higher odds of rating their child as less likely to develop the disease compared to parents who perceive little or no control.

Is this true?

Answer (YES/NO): YES